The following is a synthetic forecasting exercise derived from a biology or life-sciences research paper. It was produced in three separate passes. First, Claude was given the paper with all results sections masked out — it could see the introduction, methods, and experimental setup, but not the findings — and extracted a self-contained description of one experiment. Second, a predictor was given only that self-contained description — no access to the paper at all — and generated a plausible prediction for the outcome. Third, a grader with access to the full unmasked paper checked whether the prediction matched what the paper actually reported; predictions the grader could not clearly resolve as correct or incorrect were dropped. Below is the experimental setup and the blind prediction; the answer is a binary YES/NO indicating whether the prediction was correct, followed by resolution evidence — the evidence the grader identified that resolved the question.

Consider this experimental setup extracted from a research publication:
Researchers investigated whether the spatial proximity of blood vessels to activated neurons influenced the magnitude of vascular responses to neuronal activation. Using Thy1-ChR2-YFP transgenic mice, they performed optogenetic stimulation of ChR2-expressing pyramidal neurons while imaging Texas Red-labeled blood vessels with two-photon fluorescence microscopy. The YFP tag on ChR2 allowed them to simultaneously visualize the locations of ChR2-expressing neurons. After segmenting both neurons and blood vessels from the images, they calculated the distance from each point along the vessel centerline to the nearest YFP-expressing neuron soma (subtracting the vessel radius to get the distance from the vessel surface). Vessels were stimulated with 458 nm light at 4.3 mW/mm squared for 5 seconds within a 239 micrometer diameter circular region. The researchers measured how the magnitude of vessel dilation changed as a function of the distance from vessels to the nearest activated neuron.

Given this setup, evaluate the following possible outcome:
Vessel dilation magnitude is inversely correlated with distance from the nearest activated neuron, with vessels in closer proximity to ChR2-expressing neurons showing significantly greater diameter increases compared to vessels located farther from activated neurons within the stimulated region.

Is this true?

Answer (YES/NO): YES